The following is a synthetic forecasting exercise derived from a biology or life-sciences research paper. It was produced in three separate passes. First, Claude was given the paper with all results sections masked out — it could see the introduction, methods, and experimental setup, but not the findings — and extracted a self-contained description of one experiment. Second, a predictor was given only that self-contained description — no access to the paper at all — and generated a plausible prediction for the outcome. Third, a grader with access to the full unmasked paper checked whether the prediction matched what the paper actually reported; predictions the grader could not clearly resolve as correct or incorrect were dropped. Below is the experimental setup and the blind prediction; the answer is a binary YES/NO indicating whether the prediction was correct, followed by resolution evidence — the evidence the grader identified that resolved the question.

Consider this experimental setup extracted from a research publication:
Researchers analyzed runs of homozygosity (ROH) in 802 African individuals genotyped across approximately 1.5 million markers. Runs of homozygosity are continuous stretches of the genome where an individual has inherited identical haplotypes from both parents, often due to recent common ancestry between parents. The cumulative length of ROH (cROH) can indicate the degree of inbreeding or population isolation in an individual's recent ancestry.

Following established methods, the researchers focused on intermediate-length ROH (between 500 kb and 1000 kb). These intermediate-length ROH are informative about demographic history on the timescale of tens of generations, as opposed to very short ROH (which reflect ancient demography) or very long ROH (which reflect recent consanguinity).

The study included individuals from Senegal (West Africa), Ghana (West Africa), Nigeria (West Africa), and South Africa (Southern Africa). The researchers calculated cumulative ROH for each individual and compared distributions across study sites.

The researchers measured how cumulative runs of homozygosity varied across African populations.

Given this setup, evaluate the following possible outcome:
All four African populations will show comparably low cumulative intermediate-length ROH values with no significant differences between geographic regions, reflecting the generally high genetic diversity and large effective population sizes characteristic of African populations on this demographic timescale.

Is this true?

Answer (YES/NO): NO